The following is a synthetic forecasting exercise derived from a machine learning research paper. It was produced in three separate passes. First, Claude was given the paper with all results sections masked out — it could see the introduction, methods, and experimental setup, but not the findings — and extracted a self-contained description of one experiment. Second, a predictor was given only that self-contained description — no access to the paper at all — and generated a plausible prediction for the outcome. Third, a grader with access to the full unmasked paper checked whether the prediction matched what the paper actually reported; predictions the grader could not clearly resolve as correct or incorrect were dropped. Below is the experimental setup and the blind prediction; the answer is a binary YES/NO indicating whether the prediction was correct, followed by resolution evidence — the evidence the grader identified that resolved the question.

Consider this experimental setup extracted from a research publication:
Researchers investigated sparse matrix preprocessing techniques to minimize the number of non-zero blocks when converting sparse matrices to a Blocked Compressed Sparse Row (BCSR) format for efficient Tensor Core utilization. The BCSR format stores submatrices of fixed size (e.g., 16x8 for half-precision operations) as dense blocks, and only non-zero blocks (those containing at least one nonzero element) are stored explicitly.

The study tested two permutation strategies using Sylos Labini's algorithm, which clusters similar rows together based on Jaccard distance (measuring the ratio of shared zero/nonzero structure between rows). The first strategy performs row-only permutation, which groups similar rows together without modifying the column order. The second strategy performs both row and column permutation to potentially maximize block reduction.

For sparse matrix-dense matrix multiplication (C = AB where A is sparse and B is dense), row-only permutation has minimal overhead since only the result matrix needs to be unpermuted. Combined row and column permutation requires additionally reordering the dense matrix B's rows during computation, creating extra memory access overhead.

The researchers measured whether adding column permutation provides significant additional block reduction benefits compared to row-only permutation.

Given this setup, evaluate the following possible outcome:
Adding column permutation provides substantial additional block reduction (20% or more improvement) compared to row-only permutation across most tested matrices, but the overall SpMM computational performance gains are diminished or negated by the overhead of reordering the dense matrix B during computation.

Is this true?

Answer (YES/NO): NO